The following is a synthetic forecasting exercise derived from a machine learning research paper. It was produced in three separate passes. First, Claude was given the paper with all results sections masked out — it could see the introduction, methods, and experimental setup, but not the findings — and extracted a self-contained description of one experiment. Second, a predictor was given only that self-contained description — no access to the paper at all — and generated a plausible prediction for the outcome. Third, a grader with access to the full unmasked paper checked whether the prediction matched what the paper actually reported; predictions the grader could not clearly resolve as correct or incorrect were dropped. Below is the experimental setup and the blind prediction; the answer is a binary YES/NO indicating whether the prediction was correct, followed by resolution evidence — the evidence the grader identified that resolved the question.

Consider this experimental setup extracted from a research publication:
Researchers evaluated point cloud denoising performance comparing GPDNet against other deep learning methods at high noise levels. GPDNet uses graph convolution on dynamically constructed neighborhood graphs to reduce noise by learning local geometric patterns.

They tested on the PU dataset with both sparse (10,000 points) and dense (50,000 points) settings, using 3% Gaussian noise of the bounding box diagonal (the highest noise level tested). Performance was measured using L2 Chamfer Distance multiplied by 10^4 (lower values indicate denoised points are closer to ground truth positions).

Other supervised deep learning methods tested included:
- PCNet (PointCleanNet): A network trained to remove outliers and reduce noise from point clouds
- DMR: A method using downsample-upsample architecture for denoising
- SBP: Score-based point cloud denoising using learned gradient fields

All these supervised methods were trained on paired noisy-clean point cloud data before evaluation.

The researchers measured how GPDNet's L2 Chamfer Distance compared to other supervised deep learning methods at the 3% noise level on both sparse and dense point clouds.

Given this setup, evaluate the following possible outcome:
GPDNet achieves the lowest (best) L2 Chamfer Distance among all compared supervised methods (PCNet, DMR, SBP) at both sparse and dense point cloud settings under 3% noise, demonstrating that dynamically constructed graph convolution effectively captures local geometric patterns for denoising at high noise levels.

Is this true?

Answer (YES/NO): NO